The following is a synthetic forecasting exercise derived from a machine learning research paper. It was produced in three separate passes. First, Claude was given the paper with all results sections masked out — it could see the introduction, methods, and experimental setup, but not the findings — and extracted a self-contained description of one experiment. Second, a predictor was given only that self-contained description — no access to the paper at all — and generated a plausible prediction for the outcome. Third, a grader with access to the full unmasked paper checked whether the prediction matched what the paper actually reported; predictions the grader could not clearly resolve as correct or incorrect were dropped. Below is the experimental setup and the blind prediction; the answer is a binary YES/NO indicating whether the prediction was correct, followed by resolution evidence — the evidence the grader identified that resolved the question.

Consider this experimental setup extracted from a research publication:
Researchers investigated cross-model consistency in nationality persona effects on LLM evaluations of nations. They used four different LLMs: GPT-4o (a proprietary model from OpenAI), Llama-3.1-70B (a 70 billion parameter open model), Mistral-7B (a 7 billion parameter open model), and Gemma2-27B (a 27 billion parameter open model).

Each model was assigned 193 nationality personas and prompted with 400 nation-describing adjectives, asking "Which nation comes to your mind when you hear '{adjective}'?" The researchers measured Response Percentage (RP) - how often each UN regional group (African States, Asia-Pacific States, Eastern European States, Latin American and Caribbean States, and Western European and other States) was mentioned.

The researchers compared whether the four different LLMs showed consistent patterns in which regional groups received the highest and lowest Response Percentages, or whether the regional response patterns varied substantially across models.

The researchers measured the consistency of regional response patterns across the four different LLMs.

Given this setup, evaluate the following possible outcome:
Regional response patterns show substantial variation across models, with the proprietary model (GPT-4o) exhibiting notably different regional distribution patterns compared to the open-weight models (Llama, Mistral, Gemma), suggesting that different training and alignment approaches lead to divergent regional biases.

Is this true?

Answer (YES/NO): NO